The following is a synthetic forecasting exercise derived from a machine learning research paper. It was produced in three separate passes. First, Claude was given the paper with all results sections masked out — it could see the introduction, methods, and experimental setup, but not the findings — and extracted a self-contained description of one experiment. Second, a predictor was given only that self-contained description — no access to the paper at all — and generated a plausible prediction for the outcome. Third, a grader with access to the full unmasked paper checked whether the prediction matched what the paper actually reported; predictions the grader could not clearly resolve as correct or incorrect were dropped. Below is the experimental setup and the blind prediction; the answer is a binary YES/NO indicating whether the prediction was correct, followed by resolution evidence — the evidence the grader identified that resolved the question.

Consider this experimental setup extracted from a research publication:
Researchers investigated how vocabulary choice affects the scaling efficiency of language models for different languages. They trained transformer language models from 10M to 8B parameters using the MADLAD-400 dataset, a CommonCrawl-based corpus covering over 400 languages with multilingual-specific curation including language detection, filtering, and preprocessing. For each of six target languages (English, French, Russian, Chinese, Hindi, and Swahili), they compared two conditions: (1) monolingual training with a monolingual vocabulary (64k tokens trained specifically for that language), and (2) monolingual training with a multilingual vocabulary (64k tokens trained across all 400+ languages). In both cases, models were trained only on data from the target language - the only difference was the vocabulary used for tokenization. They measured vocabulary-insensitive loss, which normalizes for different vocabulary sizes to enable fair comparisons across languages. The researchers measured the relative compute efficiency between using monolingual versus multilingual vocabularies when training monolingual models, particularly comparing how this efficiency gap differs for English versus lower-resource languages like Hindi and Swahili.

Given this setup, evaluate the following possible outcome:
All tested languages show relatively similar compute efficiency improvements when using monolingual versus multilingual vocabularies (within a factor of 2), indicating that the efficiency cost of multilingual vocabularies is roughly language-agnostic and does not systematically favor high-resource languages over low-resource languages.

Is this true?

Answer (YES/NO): NO